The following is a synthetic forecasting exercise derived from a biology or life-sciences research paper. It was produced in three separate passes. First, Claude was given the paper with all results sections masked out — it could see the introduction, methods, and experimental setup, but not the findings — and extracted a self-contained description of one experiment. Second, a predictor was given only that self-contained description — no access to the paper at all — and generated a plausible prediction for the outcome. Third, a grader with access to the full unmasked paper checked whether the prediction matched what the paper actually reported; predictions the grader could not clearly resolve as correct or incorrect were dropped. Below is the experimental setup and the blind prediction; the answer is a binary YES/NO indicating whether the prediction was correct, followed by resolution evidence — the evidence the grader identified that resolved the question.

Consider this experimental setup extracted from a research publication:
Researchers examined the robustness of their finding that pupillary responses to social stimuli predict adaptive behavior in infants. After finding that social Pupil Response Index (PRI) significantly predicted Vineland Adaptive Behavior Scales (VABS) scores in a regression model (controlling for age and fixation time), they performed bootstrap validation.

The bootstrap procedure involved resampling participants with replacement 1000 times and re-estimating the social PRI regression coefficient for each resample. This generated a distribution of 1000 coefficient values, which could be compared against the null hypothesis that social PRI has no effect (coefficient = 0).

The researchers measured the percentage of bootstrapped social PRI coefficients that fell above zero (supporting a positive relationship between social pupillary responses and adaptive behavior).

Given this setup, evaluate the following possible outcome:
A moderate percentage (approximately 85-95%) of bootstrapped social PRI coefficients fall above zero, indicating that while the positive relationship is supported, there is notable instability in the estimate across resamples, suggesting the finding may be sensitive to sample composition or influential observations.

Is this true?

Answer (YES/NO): NO